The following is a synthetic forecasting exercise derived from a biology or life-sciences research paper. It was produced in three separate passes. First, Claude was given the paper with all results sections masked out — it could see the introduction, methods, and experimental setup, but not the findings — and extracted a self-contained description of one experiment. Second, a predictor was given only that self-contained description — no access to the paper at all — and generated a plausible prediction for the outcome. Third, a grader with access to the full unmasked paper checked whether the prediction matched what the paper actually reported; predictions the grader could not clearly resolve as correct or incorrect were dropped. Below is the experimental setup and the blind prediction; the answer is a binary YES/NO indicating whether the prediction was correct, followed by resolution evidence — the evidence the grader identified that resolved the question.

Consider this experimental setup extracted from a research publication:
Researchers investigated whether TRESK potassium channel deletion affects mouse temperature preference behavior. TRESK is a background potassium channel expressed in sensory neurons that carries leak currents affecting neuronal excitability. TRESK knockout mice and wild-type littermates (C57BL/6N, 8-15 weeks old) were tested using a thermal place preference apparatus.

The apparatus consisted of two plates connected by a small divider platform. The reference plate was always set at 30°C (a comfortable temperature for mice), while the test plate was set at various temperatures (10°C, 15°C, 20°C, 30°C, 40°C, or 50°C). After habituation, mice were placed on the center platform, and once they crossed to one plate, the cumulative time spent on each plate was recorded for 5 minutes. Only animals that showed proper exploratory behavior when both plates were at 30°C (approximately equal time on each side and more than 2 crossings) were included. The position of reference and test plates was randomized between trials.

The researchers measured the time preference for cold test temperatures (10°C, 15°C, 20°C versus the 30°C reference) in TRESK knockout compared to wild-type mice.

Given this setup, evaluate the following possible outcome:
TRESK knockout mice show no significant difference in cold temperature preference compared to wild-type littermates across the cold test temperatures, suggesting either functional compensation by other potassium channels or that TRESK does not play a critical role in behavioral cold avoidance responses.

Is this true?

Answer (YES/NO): NO